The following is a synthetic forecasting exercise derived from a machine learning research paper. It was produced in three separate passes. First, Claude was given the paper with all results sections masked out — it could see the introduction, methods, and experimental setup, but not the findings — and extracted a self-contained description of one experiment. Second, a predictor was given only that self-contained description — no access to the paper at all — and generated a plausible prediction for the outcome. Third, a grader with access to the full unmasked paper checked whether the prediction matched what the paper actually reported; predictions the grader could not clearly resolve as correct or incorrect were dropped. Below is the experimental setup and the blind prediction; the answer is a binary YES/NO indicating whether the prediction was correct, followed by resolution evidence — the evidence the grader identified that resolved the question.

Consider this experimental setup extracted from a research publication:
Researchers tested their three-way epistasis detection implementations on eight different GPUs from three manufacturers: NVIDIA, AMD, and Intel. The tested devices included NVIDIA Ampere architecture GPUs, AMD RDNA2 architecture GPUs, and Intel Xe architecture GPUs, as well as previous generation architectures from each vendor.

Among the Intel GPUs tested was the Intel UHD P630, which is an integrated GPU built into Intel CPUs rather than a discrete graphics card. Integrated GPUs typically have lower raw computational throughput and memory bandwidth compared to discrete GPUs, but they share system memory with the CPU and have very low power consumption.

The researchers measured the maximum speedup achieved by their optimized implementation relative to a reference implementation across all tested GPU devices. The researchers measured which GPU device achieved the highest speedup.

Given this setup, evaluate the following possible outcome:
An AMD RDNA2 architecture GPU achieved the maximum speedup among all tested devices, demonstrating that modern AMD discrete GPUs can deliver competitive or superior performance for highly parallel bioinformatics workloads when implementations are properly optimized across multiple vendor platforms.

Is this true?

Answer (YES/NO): NO